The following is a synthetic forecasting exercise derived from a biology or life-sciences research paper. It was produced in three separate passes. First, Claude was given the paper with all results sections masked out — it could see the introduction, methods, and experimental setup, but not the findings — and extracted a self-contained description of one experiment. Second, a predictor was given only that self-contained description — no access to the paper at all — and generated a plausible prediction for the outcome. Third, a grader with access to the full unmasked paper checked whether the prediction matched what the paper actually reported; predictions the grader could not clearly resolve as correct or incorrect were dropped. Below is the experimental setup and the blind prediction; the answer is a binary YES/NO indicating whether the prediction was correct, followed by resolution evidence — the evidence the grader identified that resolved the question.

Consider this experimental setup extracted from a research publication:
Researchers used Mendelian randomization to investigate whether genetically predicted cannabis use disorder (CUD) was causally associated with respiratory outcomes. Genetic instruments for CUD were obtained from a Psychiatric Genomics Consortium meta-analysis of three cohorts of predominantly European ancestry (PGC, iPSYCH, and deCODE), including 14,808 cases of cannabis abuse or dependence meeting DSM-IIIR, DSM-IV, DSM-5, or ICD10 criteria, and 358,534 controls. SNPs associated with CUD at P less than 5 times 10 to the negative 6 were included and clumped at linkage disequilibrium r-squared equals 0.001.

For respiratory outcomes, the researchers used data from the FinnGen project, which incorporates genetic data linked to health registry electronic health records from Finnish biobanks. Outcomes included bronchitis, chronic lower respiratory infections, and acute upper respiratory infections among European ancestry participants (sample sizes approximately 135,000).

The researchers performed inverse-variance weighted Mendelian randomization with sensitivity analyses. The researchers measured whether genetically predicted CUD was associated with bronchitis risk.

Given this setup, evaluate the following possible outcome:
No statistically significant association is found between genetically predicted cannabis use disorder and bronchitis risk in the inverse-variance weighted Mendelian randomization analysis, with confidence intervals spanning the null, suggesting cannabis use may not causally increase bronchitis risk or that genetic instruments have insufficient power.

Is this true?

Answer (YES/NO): NO